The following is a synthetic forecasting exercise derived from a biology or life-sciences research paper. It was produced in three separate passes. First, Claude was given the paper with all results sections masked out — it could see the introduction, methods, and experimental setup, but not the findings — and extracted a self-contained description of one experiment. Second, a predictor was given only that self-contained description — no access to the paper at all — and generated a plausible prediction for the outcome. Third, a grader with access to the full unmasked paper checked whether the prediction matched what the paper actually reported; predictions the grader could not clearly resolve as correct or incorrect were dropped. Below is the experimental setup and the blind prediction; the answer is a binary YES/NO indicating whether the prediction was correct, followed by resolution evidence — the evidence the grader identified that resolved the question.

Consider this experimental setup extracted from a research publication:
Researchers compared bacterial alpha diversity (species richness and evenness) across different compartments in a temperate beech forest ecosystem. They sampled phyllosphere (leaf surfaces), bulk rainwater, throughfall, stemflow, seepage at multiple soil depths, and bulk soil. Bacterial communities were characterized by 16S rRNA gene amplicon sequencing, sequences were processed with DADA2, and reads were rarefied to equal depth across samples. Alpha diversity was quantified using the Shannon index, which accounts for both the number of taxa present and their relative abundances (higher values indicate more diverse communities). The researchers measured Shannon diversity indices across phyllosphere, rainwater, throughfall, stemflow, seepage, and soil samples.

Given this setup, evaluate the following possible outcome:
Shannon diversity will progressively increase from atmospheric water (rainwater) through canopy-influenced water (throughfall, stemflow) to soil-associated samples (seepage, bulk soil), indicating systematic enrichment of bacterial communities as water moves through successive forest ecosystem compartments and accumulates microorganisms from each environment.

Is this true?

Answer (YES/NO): NO